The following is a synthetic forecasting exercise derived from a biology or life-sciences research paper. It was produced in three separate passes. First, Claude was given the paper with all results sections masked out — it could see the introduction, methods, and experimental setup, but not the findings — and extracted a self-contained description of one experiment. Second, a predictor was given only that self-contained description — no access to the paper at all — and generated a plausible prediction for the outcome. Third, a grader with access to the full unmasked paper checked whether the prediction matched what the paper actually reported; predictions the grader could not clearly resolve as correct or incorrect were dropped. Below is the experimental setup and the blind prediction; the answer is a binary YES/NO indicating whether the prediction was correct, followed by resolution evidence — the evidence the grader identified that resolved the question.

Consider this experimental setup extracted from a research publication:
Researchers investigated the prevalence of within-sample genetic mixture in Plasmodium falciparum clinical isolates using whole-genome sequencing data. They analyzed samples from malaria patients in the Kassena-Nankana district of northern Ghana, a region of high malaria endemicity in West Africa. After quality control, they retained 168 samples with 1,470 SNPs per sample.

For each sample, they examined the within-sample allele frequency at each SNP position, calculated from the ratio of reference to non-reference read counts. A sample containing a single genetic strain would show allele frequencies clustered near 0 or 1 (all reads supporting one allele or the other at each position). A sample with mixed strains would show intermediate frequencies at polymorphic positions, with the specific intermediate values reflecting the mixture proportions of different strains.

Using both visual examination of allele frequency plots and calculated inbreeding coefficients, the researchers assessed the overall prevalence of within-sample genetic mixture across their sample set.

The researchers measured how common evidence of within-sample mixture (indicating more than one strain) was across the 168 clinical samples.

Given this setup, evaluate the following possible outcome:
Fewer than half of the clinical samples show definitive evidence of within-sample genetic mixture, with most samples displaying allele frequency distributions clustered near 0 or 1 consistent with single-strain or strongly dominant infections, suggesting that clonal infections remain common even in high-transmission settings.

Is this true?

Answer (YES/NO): NO